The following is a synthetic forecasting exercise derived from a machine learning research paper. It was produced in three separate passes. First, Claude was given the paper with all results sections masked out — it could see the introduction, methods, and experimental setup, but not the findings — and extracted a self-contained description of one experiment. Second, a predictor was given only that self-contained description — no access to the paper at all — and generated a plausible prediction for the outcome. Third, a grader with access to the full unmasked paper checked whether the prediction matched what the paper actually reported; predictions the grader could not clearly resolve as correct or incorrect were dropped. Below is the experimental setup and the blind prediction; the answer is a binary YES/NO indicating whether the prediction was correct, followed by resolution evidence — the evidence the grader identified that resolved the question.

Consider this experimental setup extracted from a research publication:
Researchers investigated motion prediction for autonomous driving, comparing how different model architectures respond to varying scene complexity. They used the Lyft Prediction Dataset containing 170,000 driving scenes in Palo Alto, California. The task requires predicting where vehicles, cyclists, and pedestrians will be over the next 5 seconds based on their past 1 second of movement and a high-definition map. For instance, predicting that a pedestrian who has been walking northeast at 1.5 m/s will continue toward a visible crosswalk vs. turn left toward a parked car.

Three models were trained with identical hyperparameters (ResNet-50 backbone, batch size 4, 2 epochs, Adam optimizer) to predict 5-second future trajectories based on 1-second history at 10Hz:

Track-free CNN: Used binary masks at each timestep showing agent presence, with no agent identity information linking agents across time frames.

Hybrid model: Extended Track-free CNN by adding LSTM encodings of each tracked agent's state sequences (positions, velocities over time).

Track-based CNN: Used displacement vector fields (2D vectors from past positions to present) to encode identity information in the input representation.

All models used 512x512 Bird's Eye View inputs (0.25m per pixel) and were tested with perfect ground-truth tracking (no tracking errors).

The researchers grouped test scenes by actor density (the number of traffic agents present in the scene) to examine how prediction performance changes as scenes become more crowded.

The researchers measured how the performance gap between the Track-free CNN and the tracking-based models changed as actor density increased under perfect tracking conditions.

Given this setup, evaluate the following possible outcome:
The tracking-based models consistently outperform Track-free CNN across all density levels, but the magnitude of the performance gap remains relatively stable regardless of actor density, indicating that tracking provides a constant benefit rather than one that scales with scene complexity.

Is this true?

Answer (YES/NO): NO